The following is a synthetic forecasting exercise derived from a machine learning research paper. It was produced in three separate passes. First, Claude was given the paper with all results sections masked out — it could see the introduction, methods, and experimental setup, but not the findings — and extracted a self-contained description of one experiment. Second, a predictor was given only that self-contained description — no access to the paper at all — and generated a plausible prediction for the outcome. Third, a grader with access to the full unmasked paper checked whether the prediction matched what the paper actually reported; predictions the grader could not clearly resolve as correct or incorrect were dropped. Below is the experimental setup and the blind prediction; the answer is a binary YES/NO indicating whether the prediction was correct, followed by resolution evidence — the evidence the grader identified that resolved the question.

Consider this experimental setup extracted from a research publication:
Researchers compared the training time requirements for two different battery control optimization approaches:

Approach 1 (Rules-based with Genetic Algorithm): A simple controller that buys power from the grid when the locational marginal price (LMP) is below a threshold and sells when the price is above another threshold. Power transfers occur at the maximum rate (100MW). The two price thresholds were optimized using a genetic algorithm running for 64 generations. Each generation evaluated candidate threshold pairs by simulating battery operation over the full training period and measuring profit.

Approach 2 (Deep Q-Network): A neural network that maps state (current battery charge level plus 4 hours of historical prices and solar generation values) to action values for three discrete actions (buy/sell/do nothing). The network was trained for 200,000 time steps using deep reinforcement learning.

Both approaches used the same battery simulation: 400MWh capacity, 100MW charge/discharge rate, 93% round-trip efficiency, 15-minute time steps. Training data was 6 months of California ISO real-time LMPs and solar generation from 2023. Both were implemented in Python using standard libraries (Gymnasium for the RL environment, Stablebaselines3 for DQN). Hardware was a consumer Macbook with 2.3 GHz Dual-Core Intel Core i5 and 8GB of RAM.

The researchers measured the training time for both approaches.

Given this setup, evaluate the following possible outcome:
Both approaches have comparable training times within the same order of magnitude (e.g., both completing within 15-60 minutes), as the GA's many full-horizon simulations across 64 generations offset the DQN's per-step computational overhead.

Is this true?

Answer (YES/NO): NO